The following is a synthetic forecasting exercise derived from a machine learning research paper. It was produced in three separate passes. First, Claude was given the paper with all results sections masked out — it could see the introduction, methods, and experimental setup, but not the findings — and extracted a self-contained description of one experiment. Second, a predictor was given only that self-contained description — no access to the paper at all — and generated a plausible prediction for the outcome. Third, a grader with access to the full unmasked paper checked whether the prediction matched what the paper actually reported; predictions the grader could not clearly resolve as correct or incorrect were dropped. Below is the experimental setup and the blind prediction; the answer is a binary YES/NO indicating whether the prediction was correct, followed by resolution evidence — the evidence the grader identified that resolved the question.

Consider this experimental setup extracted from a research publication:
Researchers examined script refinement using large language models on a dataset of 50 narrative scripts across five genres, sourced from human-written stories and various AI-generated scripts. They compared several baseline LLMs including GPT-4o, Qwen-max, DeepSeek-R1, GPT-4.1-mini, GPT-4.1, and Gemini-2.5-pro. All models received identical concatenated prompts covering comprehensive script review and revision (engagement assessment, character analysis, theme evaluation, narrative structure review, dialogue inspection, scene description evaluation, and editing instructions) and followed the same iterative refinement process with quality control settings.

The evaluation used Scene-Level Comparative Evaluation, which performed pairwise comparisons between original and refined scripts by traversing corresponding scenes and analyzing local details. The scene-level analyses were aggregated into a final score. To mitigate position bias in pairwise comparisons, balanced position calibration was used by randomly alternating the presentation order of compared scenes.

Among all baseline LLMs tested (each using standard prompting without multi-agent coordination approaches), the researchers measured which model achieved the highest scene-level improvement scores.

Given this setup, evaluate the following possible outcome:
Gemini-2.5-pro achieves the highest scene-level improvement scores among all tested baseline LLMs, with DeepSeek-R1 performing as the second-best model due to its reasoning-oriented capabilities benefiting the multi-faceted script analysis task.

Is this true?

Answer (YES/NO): YES